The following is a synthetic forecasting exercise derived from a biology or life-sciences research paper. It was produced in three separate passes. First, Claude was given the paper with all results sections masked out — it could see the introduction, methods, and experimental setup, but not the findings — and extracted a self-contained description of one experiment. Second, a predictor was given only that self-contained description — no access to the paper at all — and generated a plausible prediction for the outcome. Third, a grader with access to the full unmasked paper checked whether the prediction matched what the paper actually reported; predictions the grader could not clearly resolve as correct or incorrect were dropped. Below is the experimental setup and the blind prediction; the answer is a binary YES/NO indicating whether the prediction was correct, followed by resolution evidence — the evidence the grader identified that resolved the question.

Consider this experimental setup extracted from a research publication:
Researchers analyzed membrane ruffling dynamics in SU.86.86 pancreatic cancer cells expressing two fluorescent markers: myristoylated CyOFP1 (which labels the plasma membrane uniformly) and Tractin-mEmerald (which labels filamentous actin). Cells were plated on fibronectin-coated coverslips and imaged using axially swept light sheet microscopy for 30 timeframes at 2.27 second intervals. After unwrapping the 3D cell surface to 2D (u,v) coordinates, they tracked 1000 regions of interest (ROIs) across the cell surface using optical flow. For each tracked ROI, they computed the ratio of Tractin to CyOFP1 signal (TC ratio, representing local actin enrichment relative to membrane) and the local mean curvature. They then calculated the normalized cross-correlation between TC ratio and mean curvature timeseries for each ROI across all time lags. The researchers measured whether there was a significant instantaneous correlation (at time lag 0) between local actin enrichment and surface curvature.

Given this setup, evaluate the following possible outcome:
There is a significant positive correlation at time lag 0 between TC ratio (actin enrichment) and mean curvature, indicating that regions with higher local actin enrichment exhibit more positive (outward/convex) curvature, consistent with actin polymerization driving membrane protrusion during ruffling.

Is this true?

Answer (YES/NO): YES